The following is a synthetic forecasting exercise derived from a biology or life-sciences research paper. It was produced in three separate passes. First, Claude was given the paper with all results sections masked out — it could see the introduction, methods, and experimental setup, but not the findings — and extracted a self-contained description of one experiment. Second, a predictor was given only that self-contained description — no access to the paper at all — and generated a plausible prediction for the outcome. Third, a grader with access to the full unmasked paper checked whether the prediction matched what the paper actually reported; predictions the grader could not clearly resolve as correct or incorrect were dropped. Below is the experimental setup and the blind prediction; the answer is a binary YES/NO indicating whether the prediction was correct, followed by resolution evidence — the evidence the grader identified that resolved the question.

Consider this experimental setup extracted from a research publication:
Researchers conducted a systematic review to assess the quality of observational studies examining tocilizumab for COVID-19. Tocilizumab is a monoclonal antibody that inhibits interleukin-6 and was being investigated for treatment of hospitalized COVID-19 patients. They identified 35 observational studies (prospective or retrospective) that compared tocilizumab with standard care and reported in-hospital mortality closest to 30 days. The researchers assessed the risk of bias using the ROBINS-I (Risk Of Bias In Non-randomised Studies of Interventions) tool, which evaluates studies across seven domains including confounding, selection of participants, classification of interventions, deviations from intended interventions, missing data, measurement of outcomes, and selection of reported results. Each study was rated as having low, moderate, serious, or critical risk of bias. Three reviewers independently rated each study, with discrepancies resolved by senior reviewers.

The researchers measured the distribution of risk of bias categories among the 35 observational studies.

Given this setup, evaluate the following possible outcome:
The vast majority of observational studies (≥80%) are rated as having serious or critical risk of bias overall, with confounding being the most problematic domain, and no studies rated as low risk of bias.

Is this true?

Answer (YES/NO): NO